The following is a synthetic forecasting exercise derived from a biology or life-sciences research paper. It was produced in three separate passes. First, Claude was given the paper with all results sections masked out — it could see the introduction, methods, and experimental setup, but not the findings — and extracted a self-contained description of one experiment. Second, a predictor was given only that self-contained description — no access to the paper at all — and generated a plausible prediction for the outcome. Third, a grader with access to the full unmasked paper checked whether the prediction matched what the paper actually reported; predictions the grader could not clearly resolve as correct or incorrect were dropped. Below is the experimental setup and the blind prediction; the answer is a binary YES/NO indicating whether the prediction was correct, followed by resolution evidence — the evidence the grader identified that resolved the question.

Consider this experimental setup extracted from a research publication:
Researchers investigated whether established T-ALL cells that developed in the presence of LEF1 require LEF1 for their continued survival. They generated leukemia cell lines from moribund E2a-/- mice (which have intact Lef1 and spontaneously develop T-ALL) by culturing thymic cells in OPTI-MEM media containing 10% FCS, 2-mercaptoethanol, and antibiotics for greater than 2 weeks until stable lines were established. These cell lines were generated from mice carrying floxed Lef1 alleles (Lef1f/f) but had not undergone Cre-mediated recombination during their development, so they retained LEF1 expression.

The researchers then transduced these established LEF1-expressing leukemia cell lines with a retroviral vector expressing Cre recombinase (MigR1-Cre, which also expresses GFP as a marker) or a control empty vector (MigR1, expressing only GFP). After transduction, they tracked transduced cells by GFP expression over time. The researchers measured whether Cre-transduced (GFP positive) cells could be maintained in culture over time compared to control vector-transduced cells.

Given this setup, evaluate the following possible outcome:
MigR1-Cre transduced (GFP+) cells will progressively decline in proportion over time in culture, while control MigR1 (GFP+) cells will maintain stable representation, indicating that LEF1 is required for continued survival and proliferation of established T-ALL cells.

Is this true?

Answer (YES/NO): YES